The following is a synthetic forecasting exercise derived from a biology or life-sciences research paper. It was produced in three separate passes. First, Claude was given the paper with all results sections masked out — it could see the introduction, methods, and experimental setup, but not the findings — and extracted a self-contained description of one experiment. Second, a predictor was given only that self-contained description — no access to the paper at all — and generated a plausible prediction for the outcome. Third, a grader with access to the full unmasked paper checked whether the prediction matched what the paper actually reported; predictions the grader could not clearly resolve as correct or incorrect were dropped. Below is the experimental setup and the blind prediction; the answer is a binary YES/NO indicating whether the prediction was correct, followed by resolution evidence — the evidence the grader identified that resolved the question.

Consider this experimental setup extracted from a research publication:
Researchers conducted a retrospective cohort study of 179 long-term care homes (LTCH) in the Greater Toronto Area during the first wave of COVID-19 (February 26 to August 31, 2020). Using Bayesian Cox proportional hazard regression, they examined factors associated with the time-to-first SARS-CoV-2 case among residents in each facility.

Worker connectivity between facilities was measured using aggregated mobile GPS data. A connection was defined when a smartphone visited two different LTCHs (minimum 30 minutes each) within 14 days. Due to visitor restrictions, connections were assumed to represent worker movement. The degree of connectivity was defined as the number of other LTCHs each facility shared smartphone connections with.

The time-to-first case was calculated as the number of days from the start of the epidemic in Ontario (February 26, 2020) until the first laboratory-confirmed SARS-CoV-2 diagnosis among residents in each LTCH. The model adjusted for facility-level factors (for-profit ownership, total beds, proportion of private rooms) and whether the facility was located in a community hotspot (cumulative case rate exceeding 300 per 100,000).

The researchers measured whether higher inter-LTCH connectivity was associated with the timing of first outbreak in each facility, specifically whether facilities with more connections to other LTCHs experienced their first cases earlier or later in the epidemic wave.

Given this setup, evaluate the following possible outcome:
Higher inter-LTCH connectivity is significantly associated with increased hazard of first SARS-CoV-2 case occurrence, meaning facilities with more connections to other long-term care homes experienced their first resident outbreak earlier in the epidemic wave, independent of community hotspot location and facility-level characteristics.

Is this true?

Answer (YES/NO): YES